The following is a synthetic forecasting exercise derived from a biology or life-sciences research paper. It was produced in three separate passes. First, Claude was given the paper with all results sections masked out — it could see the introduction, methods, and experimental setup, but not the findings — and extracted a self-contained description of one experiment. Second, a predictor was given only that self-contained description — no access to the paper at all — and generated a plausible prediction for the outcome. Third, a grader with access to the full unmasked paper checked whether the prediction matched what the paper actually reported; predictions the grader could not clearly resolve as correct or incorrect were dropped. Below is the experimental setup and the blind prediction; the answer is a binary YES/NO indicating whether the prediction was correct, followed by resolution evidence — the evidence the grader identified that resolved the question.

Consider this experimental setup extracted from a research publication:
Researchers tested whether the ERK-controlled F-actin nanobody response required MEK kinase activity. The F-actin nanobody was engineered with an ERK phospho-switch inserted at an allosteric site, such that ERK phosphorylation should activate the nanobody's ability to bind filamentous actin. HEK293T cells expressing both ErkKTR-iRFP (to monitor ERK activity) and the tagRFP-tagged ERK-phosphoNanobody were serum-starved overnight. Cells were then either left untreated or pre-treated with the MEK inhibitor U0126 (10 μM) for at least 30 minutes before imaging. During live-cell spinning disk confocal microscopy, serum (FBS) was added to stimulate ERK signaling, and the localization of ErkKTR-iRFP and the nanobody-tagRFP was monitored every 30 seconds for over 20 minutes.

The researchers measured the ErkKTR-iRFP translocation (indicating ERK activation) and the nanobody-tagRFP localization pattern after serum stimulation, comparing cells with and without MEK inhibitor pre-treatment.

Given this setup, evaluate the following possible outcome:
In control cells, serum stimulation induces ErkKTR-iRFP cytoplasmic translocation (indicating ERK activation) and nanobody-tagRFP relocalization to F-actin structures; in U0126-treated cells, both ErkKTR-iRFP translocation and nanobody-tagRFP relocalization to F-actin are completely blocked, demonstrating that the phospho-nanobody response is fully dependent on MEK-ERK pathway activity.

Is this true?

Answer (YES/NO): YES